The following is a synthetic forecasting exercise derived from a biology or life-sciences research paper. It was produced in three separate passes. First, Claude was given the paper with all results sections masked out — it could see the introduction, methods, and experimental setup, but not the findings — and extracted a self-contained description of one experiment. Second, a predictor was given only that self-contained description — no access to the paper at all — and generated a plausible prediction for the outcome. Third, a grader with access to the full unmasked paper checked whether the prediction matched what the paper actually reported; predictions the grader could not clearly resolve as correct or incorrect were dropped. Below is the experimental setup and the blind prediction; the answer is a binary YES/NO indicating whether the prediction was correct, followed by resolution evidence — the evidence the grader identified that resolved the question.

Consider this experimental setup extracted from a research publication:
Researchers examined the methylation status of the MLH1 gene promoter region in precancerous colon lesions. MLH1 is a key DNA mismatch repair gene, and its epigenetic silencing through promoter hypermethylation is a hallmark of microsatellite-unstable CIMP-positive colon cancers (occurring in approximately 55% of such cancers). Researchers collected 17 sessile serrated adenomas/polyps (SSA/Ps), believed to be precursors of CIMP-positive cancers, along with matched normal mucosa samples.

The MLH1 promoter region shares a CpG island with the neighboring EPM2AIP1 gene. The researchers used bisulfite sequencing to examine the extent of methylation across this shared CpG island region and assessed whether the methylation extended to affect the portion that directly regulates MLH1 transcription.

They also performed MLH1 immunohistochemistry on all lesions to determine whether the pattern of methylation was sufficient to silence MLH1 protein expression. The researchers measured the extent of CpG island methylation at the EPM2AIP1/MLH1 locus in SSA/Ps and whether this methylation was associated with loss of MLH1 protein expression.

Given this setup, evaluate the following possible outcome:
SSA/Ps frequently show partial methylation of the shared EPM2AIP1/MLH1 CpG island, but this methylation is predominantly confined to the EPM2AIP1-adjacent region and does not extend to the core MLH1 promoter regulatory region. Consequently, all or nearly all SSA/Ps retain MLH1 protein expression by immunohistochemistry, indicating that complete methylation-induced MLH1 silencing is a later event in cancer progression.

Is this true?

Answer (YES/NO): YES